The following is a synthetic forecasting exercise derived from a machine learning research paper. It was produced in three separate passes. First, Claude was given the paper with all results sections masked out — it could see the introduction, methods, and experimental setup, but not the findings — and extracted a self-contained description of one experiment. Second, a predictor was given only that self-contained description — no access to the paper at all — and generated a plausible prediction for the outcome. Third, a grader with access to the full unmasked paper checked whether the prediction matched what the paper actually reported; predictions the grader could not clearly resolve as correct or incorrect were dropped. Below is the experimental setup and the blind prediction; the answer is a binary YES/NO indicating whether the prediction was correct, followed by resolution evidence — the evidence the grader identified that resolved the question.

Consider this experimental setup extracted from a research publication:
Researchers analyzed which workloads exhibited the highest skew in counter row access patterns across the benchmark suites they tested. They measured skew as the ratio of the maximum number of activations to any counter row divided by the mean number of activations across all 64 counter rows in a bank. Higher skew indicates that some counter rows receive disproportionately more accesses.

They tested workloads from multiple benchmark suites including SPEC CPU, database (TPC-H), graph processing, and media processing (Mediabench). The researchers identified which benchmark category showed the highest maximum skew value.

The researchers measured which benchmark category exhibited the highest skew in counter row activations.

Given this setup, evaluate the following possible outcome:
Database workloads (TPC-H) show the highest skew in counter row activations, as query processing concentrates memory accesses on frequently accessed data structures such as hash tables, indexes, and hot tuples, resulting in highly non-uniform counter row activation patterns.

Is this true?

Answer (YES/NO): NO